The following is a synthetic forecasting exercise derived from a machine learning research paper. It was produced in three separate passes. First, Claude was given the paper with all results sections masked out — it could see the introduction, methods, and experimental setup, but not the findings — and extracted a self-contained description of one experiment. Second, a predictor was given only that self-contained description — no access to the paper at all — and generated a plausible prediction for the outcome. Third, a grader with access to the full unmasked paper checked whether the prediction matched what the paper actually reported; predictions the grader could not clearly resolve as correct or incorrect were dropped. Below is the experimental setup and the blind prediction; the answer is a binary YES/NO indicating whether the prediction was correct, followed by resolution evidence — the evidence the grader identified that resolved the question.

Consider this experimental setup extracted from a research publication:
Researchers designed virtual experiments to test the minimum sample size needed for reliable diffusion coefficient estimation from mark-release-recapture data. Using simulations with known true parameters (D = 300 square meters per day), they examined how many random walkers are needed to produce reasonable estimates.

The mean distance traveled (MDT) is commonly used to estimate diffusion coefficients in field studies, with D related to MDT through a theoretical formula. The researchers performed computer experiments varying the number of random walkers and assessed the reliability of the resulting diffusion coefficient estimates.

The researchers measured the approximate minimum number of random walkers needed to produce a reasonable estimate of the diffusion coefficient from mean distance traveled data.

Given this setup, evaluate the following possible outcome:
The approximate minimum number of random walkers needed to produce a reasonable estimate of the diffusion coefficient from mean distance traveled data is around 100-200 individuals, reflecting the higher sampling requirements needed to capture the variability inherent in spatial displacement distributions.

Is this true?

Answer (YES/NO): NO